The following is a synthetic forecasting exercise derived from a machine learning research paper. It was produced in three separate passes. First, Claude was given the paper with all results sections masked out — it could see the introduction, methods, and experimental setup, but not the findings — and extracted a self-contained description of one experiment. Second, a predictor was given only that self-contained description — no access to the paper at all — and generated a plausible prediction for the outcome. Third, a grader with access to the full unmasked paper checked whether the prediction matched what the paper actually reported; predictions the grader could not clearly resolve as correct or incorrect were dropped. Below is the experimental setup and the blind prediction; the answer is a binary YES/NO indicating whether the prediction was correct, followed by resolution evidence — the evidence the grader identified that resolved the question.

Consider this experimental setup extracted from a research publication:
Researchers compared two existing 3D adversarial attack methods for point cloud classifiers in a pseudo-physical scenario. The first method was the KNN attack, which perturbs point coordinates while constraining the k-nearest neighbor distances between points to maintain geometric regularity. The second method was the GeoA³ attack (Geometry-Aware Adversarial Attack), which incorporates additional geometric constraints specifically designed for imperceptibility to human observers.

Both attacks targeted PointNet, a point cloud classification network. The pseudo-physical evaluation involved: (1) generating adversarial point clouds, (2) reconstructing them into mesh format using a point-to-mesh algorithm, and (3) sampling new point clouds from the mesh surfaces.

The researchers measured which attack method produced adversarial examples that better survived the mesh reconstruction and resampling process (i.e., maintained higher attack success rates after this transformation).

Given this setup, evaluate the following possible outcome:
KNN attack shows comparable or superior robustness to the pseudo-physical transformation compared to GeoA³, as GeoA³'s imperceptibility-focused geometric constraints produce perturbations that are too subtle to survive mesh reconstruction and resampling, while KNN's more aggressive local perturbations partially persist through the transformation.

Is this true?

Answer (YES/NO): NO